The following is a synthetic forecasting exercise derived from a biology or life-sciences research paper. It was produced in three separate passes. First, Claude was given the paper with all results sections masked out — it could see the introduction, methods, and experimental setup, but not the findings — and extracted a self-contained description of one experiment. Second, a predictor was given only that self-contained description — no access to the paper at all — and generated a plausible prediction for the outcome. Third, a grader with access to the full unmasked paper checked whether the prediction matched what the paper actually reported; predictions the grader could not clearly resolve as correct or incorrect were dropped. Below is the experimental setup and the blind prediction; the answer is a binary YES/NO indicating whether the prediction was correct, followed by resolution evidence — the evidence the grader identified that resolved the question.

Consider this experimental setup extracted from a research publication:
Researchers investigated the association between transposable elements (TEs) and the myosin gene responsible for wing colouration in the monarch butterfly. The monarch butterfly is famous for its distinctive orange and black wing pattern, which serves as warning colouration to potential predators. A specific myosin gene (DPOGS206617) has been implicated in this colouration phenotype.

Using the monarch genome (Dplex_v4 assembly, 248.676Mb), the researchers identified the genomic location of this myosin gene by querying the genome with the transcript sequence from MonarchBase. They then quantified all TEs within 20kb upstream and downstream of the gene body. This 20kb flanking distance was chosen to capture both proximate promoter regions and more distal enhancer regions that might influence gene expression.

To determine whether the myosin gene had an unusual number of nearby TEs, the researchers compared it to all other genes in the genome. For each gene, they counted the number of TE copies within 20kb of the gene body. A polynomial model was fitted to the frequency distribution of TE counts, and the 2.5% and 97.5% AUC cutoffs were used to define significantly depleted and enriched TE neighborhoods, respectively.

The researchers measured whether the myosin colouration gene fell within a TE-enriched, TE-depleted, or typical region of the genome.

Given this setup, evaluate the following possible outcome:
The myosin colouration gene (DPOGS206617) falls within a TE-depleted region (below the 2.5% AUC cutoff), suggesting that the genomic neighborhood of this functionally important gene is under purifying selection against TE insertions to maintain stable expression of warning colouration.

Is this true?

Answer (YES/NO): NO